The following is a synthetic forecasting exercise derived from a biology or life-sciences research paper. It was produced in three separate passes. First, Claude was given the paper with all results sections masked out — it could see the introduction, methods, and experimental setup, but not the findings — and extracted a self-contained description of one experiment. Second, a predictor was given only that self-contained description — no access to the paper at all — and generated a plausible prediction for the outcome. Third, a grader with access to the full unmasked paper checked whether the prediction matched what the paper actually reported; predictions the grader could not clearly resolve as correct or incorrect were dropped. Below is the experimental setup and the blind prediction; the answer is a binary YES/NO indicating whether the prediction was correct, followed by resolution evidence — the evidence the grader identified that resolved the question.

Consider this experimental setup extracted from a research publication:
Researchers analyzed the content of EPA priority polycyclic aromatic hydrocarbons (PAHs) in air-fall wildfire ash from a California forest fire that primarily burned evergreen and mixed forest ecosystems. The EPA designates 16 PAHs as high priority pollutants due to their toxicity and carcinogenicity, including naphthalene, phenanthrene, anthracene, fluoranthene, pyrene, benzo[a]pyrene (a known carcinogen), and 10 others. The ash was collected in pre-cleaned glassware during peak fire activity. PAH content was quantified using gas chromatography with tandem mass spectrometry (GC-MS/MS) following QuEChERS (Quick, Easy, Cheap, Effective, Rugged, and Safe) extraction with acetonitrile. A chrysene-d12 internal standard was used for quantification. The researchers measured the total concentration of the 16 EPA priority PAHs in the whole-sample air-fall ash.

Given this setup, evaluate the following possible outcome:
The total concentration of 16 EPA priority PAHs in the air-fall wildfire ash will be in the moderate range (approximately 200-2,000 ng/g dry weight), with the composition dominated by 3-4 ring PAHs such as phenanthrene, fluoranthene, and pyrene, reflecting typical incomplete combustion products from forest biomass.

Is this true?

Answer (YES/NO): NO